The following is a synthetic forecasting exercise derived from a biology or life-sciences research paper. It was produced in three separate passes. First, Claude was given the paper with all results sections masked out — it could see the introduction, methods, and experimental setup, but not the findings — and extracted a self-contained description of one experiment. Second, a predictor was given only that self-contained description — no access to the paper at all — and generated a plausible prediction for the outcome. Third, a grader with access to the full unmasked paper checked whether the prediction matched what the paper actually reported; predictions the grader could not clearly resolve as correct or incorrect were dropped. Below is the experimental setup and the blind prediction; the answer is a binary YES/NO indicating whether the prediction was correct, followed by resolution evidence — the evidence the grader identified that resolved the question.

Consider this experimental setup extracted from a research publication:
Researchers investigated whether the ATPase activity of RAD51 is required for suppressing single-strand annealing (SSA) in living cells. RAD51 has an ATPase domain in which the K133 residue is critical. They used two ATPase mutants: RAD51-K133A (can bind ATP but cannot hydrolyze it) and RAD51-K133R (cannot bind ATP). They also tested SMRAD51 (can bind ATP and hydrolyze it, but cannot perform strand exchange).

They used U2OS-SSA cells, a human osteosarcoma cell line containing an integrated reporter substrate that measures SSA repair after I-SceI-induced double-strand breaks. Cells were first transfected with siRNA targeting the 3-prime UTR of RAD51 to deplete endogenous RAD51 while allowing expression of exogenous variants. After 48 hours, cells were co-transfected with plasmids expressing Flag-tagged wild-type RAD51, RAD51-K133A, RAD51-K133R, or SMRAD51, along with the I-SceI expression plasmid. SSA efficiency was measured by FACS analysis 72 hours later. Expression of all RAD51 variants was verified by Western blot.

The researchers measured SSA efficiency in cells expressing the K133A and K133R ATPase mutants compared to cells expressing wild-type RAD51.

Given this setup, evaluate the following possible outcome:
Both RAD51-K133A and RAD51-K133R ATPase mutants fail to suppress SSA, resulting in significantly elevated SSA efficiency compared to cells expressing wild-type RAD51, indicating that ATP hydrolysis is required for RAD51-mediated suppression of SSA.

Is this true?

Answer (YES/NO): YES